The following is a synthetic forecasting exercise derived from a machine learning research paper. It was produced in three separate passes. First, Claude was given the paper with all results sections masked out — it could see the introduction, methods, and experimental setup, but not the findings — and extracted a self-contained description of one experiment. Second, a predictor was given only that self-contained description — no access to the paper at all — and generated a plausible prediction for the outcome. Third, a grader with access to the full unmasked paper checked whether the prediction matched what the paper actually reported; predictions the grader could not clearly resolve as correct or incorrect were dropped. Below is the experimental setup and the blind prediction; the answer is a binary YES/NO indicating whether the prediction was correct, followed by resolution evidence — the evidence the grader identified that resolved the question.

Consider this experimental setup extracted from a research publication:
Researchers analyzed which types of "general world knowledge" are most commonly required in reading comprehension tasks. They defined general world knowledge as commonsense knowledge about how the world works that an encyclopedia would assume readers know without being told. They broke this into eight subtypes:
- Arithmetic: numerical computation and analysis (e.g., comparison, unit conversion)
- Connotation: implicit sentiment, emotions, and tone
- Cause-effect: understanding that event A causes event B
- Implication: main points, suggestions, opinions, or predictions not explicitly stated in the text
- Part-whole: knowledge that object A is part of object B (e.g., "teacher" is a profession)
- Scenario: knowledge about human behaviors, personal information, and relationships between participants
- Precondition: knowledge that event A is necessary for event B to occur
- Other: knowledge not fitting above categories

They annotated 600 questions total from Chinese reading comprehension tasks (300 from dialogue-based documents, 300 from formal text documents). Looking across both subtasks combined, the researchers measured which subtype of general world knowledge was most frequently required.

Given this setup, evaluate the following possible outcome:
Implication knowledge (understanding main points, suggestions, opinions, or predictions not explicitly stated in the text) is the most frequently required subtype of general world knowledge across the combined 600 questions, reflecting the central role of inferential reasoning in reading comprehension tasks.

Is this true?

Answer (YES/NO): YES